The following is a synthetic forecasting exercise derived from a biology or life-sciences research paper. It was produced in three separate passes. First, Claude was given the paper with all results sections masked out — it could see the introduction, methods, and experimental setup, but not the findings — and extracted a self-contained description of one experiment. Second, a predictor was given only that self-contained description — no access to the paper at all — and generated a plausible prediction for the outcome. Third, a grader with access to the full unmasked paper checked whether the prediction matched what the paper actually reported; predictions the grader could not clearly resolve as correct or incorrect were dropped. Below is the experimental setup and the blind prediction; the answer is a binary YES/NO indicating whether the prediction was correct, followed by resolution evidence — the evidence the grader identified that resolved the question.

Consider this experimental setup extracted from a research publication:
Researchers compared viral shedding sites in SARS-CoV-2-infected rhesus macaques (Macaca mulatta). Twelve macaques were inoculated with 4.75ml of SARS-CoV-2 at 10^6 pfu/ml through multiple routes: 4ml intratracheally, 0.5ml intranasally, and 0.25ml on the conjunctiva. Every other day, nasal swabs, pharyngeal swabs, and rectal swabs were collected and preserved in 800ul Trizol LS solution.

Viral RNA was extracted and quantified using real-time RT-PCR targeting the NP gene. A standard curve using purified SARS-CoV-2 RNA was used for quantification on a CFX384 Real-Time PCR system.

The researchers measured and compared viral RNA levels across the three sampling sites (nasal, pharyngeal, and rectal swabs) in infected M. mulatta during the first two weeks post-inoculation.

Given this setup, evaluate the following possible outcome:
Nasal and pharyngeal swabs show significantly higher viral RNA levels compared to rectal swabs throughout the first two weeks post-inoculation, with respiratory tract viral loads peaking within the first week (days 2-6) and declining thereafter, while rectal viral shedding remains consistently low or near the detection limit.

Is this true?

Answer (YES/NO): NO